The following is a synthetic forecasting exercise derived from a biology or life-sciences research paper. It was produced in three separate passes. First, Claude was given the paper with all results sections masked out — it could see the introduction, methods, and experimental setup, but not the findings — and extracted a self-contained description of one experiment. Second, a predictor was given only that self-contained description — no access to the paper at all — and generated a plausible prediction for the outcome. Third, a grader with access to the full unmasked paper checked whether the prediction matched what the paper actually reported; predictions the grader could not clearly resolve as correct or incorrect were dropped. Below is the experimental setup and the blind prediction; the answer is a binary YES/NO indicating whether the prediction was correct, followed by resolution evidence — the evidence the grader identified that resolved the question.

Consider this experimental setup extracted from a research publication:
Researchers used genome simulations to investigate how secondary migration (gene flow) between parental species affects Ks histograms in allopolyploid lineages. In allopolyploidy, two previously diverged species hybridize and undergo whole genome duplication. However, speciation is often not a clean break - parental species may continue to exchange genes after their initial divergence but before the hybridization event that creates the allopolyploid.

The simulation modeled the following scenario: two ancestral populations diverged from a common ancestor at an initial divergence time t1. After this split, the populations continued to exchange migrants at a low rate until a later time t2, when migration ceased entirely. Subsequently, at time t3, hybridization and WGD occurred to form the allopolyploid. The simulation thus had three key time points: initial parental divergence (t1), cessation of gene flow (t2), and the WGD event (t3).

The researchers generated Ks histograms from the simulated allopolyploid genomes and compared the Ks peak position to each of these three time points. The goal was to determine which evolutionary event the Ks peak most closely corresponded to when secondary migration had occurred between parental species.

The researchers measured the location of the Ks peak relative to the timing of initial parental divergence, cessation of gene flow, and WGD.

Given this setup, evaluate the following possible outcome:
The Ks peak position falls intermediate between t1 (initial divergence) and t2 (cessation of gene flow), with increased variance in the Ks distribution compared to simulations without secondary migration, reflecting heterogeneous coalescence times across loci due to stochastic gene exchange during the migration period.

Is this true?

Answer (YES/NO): NO